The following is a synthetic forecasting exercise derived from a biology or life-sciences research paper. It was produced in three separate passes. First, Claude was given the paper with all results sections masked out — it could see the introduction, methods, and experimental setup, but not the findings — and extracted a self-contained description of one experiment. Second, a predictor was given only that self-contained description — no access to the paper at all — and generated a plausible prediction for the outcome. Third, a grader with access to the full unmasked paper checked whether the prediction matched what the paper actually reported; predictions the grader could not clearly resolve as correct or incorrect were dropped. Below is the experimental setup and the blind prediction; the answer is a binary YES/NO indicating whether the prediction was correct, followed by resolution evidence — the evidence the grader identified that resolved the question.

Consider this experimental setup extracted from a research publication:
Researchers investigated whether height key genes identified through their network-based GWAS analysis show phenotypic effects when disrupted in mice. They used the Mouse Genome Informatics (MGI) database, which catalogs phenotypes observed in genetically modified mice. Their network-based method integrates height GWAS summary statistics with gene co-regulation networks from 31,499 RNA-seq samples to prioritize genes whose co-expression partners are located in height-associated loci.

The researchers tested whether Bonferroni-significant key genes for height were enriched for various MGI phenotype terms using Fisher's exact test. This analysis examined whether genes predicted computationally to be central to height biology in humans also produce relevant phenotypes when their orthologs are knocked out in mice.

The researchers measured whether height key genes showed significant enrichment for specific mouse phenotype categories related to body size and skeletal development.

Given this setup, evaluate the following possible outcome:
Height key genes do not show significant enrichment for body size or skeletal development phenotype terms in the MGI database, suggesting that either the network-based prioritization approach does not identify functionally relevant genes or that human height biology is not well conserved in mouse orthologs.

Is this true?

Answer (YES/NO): NO